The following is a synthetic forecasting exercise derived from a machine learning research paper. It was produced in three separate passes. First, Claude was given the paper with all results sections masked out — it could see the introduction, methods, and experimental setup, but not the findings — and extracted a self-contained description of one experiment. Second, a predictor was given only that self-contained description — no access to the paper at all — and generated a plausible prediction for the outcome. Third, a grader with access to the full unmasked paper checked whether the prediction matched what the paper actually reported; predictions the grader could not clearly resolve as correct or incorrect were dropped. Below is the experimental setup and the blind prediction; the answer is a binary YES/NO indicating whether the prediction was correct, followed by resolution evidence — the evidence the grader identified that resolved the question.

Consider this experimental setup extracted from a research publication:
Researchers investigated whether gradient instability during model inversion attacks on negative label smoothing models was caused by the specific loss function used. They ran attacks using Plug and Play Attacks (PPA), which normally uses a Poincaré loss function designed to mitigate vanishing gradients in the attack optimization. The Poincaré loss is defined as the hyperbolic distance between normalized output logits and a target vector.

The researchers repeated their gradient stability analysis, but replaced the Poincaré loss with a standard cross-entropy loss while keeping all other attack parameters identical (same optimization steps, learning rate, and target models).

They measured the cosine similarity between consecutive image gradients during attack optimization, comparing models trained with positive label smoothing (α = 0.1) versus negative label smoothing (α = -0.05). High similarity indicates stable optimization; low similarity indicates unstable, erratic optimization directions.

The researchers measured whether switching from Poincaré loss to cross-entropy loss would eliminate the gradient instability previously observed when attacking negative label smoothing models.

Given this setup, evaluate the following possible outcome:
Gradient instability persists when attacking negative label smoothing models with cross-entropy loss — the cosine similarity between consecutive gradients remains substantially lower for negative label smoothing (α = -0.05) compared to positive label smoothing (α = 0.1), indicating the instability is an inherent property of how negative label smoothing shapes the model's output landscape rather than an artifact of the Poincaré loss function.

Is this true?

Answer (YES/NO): YES